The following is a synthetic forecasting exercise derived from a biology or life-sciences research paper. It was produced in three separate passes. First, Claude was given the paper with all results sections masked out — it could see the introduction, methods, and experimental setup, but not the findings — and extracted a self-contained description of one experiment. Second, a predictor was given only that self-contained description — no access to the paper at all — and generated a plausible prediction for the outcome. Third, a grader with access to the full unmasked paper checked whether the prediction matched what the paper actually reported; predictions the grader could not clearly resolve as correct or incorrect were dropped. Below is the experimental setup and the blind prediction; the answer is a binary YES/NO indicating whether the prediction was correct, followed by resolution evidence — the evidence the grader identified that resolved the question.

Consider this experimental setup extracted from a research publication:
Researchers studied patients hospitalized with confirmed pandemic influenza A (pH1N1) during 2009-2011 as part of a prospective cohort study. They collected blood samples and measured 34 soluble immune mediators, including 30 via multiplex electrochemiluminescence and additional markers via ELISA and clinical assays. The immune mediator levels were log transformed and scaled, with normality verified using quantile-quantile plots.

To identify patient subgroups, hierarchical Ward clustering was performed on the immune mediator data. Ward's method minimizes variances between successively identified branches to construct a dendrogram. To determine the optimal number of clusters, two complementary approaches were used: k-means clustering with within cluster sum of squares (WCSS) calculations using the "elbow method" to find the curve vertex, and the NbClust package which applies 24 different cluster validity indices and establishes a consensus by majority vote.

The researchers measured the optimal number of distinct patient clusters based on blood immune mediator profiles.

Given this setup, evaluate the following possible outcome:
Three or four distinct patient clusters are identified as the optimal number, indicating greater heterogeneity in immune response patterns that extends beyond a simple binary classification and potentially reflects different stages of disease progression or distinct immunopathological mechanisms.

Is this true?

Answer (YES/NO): YES